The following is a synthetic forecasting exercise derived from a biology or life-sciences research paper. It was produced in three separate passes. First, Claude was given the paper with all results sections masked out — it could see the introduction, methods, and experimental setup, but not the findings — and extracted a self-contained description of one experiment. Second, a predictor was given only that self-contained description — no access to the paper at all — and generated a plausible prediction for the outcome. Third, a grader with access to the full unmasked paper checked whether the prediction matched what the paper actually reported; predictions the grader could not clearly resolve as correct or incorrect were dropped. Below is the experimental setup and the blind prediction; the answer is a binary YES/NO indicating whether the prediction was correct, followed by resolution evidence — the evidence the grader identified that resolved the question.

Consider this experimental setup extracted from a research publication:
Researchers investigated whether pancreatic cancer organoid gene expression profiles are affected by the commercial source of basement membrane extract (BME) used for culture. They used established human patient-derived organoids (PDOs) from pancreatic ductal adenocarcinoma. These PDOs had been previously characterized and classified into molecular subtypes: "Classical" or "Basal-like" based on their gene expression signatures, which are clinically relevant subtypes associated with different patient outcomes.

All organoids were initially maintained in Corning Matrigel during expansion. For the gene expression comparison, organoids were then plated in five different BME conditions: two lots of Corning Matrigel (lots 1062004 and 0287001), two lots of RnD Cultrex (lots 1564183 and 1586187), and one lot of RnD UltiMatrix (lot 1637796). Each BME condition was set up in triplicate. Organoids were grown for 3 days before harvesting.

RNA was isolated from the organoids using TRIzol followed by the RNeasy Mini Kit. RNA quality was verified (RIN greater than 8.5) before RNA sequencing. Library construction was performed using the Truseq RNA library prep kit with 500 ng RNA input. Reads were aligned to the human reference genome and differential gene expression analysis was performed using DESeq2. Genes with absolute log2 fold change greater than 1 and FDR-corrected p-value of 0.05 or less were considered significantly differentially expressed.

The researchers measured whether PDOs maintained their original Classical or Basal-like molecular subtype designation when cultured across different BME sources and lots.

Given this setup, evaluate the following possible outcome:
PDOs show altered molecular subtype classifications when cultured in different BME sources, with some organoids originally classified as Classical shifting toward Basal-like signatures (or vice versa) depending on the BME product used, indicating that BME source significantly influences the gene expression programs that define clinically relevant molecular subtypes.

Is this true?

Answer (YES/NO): NO